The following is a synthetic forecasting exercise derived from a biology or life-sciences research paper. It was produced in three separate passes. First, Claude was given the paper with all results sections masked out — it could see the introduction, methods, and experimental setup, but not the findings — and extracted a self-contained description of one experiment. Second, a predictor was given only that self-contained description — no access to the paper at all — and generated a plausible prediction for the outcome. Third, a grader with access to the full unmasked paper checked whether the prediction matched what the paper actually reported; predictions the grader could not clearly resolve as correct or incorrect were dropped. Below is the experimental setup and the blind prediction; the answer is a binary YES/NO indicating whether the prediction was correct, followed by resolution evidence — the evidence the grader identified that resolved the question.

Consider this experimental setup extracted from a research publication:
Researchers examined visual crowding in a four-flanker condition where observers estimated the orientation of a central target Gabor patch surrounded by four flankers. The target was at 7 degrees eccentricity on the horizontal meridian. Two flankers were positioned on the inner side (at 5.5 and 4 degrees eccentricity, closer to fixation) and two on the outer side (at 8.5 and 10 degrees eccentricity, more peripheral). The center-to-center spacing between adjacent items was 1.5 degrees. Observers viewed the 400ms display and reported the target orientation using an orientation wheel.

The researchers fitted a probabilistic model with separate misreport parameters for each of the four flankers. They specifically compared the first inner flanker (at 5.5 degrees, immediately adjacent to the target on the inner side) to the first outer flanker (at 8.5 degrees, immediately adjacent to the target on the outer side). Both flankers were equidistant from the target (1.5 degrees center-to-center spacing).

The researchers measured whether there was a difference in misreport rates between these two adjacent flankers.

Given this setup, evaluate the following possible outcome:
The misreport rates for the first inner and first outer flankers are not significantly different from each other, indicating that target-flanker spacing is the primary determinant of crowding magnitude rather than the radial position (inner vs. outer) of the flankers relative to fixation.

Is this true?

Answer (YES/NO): NO